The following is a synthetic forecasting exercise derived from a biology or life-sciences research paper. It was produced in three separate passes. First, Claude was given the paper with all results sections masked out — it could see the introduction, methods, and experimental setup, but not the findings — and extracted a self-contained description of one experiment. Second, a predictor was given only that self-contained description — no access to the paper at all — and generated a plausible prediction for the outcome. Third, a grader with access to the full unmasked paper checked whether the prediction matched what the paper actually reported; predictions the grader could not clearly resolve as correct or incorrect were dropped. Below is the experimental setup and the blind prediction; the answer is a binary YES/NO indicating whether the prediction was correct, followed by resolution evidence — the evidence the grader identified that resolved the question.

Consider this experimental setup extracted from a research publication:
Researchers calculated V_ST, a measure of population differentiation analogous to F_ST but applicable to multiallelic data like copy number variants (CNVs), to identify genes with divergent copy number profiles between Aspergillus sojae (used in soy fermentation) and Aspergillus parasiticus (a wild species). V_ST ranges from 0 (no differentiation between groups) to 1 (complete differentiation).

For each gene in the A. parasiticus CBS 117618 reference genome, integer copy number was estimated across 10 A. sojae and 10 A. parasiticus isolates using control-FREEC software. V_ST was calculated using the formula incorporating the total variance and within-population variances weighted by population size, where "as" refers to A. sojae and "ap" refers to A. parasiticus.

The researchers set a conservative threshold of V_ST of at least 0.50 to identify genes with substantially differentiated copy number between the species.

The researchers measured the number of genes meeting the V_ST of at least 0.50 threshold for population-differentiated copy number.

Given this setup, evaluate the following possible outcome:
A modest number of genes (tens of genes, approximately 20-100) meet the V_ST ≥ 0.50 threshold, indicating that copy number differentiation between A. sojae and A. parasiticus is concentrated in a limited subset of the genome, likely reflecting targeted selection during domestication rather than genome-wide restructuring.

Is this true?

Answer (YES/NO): NO